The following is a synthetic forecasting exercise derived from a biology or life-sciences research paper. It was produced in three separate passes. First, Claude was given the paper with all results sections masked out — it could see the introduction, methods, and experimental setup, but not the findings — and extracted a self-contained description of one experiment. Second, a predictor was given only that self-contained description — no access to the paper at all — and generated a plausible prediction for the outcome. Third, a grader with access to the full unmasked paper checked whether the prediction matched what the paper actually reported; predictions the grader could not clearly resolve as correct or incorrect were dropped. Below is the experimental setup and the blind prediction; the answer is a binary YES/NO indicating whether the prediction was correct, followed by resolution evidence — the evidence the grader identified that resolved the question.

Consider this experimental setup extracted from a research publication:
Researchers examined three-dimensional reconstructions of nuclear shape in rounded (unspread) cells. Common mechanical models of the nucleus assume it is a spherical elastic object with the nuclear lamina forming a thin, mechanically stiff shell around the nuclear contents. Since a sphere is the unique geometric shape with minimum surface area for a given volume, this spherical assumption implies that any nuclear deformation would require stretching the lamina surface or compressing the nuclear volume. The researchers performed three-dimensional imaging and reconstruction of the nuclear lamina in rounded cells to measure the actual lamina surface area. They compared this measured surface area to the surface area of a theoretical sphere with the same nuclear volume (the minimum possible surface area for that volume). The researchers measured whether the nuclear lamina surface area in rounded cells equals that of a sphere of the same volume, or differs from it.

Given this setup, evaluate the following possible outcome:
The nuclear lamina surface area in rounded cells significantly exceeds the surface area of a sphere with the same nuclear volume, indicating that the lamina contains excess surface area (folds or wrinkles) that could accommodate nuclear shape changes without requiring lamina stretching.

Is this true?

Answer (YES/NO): YES